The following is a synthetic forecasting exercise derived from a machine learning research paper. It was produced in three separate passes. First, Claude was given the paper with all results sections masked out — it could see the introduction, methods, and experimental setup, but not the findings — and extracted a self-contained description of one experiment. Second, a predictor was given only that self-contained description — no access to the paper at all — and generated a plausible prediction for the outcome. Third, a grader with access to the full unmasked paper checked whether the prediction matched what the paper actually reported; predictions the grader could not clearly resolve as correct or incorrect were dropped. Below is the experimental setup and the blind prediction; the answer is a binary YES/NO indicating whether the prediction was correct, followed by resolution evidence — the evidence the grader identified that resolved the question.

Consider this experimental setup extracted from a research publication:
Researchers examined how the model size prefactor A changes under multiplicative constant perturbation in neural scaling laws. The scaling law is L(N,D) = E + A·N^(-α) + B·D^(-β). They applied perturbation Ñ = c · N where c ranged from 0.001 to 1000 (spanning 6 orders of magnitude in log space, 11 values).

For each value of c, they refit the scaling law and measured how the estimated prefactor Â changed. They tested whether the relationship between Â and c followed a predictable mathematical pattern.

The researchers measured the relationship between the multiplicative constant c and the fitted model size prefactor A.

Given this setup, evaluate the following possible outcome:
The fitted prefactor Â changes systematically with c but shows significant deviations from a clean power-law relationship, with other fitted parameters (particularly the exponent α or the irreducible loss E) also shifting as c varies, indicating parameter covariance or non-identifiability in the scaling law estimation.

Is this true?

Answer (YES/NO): NO